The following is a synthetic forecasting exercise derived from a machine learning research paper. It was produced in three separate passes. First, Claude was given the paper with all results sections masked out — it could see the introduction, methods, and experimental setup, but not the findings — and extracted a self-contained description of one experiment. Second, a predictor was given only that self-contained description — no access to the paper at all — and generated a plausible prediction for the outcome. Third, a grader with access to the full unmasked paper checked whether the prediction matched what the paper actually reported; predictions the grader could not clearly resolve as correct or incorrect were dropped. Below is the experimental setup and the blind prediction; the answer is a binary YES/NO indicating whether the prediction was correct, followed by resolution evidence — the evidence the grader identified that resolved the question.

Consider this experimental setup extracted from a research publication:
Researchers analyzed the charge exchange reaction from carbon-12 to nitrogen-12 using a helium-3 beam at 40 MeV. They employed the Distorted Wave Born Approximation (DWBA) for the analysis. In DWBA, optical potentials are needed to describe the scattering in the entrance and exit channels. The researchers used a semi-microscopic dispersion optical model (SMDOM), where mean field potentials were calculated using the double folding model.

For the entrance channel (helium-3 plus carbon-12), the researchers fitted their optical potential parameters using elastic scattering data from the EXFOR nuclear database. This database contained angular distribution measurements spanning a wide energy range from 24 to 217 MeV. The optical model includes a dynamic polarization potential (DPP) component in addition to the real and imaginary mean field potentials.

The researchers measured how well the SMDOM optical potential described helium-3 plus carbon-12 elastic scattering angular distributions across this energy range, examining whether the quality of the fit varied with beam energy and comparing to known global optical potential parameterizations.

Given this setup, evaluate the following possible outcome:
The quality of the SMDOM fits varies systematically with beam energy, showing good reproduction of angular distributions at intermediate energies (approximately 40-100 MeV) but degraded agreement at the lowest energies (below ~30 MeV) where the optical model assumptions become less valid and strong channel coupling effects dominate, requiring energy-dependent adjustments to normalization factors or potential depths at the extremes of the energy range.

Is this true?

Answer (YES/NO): NO